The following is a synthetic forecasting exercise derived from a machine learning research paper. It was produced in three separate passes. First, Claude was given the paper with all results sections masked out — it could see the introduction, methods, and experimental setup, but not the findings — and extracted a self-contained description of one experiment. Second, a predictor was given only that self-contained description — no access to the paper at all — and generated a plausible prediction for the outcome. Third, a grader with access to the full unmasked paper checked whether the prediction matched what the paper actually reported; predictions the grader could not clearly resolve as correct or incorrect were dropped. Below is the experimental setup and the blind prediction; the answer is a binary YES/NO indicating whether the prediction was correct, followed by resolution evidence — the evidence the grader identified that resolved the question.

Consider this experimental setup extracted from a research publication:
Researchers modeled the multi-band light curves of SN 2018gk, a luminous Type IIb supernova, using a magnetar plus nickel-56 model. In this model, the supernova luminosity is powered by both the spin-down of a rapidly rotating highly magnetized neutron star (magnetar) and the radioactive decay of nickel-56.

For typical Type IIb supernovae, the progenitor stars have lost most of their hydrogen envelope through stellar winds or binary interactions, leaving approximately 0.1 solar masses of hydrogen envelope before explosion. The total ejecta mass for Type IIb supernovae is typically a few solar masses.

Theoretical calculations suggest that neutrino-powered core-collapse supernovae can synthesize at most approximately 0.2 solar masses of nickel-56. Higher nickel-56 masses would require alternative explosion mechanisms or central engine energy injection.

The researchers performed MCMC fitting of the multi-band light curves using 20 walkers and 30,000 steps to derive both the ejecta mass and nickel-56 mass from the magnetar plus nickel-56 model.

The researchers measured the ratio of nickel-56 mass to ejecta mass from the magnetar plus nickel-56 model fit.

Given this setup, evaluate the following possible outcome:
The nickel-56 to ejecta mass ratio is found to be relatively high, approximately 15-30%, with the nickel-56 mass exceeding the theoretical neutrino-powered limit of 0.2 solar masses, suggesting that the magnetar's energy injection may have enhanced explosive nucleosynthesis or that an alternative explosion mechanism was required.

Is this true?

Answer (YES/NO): NO